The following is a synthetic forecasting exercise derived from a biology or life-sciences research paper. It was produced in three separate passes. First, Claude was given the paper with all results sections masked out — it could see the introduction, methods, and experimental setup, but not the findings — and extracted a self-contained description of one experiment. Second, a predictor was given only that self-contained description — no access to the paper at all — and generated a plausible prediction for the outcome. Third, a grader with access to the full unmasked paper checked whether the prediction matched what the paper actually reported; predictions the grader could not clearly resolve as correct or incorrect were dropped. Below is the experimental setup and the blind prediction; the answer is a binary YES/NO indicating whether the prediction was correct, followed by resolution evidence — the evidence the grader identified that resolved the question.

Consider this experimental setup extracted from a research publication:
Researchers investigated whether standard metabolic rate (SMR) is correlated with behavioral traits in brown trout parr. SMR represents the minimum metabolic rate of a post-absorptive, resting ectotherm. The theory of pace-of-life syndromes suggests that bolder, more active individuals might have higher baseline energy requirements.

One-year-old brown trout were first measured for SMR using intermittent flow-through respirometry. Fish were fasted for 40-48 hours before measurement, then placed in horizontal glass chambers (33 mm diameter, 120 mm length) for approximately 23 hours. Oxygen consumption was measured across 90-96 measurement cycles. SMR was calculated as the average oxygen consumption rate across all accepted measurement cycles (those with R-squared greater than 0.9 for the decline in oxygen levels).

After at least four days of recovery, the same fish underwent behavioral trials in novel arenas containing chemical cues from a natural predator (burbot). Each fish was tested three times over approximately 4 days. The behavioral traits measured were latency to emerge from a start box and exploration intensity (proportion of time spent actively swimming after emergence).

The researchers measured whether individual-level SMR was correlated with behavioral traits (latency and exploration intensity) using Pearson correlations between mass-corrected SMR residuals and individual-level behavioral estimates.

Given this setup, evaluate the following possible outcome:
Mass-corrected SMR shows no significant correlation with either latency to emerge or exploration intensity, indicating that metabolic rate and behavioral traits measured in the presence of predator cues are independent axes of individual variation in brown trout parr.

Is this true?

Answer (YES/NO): YES